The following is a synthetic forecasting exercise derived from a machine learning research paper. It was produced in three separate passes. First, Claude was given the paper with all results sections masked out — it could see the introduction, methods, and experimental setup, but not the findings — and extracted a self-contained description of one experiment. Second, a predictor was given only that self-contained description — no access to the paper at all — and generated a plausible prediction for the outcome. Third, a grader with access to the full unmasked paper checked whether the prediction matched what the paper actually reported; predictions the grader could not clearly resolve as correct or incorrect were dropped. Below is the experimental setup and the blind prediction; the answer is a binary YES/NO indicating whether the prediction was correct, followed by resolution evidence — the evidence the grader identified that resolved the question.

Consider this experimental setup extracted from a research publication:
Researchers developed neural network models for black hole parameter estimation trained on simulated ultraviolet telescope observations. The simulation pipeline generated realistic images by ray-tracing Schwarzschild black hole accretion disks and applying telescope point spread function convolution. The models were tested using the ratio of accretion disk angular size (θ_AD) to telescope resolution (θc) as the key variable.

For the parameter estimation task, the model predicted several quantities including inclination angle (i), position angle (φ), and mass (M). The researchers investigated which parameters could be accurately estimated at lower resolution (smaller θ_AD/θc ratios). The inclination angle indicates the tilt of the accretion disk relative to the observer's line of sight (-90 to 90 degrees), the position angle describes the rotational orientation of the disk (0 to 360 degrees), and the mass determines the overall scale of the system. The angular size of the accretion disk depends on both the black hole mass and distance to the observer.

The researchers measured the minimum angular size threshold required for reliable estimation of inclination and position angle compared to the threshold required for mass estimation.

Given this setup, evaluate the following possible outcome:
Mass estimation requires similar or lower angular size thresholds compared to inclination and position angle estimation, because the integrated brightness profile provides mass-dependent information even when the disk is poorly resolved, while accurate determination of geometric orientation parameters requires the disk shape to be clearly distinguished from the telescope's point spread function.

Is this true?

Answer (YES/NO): NO